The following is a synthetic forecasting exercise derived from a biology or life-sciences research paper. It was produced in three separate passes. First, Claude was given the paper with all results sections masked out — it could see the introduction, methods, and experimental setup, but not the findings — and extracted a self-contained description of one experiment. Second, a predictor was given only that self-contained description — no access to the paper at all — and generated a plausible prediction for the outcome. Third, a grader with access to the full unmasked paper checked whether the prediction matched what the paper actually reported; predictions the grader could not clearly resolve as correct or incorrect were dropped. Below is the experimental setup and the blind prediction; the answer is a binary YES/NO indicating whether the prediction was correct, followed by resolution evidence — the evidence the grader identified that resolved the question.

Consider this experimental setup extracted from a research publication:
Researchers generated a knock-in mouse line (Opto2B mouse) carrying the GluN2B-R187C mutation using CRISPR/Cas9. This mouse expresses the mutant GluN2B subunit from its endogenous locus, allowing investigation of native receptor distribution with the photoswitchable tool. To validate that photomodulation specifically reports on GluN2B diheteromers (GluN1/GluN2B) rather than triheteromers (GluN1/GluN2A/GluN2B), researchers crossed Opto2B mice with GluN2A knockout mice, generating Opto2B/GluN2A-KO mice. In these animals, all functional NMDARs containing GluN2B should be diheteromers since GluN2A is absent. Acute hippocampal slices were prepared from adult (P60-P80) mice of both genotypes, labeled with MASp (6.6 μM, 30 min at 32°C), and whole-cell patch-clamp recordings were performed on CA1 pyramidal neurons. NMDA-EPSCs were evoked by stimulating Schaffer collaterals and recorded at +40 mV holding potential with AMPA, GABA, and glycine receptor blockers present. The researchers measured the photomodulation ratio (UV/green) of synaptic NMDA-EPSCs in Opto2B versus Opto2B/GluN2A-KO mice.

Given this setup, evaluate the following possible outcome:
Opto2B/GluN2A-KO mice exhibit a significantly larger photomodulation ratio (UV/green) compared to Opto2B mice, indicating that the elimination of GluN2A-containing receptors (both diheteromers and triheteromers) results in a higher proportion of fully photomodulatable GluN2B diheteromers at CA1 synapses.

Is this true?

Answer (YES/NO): YES